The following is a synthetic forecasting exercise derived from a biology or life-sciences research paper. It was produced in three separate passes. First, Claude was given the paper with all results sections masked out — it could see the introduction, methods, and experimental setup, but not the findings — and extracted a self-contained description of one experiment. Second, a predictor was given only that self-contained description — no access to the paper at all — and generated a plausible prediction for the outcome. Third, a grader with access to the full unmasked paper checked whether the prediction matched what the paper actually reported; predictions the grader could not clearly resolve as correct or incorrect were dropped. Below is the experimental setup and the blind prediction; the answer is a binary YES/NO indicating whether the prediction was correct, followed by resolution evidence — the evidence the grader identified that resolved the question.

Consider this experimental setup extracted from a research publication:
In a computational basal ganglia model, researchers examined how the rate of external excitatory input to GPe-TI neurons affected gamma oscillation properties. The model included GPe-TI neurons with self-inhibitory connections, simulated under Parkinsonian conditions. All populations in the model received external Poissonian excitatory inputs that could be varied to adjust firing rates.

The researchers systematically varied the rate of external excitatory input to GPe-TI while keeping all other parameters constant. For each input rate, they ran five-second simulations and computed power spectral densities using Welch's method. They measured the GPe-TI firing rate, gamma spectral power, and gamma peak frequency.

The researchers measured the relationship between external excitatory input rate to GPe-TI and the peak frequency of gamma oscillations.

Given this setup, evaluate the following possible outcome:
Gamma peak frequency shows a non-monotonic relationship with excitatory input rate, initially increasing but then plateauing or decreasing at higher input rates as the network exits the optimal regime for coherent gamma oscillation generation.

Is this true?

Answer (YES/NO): NO